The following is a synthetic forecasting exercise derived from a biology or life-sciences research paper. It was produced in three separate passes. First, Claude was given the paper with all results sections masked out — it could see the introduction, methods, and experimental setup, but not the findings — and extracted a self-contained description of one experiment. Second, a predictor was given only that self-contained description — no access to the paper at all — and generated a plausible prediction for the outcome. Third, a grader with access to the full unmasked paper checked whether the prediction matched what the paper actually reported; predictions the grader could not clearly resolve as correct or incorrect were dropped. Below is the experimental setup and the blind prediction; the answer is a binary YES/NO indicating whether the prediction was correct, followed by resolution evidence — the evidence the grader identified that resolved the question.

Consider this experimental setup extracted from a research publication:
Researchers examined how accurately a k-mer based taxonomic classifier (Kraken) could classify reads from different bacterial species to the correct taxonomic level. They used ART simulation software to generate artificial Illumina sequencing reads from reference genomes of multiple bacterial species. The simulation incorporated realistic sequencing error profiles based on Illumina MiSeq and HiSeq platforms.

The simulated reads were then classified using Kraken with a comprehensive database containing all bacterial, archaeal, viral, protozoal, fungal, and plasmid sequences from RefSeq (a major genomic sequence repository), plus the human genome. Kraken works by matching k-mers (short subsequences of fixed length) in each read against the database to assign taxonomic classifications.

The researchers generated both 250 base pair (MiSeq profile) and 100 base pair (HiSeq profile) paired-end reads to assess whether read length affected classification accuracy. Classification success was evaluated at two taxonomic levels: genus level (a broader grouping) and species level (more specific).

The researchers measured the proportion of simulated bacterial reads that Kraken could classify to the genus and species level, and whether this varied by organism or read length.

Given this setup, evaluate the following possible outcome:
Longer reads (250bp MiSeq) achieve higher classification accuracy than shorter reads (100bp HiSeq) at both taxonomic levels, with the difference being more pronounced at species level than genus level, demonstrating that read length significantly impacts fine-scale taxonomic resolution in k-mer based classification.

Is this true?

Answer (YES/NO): YES